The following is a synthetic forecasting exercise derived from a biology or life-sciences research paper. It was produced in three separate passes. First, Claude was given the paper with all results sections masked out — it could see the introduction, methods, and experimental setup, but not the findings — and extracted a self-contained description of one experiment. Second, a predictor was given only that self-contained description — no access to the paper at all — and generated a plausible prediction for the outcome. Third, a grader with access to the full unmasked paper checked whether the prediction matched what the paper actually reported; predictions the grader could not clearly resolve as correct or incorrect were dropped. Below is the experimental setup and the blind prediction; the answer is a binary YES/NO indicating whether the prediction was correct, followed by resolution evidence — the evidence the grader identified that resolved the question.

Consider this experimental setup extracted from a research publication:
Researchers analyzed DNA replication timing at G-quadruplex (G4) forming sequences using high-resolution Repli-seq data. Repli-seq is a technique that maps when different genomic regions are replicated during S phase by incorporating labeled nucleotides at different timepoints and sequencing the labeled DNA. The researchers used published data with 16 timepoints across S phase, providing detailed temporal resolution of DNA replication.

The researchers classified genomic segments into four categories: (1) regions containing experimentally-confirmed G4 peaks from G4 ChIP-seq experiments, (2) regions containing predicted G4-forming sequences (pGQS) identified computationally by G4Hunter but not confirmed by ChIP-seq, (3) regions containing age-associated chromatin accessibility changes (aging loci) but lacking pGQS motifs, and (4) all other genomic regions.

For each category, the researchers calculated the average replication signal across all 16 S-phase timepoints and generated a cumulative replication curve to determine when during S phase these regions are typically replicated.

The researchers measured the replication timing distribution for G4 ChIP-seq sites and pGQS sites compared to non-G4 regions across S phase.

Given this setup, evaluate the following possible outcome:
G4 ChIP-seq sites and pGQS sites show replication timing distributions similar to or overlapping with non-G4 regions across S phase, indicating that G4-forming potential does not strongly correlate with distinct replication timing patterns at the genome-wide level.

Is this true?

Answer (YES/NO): NO